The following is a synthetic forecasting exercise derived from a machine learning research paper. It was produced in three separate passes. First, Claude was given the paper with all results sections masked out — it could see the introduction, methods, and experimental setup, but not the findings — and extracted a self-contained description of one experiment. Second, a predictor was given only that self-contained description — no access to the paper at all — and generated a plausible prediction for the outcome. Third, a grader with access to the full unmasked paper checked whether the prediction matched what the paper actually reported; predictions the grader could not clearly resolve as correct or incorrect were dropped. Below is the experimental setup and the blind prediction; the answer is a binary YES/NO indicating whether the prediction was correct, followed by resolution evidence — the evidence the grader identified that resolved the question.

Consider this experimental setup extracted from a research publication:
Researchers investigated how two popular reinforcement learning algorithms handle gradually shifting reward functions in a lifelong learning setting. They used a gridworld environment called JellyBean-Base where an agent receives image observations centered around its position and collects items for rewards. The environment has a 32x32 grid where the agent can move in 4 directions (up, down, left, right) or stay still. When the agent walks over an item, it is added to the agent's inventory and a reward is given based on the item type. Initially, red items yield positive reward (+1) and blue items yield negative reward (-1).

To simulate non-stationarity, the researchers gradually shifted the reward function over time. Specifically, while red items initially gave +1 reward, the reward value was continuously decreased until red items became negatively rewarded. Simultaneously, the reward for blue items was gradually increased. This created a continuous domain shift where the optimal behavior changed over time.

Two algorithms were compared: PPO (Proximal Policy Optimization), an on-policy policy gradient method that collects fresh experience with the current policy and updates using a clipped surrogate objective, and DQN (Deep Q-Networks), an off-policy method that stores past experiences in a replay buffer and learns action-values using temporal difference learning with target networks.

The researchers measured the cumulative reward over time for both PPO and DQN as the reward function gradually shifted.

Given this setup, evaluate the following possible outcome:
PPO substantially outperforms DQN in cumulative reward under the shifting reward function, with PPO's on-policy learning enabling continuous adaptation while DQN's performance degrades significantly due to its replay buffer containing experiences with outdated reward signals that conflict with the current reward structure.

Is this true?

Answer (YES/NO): YES